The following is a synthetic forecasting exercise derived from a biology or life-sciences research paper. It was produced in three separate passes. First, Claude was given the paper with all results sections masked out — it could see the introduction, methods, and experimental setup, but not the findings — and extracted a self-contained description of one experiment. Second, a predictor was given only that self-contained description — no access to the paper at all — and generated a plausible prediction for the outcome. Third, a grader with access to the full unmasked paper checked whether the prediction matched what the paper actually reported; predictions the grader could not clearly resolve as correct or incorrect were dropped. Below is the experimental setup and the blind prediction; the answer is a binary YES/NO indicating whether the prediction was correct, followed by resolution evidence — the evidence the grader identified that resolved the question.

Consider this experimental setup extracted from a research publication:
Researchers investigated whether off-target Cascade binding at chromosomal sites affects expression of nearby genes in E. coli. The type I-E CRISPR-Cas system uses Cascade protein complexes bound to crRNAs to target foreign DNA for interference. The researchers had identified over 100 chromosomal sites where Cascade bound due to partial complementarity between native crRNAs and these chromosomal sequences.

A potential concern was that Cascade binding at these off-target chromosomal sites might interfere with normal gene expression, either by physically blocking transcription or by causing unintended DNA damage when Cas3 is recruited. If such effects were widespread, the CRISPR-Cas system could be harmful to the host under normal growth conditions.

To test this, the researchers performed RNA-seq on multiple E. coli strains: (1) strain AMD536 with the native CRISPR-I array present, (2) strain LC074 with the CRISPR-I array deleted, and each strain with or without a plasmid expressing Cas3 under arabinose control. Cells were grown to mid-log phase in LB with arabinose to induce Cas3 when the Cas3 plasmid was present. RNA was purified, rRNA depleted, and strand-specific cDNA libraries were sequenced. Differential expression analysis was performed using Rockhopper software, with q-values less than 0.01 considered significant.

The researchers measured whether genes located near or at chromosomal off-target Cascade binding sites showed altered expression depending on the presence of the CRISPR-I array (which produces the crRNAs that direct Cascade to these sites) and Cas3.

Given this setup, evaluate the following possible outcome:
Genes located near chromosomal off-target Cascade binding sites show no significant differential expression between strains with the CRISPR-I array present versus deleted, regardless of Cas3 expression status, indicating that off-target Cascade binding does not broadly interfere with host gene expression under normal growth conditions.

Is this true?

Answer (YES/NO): YES